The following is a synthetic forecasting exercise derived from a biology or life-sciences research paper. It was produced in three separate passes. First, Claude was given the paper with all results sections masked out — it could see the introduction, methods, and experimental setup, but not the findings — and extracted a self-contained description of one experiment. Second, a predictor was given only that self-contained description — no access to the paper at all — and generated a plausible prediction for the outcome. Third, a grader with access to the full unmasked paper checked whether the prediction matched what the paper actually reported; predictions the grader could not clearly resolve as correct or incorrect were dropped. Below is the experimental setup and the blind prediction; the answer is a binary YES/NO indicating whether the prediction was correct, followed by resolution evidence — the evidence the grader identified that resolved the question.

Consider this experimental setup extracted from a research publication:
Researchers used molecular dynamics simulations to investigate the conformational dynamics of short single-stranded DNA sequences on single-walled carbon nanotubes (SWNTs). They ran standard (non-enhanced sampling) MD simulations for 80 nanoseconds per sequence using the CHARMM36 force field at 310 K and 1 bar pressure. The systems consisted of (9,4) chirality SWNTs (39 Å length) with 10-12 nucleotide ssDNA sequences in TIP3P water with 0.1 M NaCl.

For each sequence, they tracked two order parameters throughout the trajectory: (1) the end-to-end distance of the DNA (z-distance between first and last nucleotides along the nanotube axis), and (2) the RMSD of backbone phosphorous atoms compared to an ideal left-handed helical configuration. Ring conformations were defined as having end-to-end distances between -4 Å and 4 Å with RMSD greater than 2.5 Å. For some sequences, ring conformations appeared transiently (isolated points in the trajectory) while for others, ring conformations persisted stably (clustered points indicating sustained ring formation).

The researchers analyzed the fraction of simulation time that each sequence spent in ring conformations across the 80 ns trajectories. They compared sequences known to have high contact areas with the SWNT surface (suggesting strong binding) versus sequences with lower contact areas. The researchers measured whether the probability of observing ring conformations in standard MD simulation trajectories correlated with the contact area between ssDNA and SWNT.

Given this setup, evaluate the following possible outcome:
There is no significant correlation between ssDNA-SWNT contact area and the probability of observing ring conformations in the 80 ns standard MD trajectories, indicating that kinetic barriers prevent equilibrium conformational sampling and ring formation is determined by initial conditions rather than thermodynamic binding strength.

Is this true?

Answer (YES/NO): NO